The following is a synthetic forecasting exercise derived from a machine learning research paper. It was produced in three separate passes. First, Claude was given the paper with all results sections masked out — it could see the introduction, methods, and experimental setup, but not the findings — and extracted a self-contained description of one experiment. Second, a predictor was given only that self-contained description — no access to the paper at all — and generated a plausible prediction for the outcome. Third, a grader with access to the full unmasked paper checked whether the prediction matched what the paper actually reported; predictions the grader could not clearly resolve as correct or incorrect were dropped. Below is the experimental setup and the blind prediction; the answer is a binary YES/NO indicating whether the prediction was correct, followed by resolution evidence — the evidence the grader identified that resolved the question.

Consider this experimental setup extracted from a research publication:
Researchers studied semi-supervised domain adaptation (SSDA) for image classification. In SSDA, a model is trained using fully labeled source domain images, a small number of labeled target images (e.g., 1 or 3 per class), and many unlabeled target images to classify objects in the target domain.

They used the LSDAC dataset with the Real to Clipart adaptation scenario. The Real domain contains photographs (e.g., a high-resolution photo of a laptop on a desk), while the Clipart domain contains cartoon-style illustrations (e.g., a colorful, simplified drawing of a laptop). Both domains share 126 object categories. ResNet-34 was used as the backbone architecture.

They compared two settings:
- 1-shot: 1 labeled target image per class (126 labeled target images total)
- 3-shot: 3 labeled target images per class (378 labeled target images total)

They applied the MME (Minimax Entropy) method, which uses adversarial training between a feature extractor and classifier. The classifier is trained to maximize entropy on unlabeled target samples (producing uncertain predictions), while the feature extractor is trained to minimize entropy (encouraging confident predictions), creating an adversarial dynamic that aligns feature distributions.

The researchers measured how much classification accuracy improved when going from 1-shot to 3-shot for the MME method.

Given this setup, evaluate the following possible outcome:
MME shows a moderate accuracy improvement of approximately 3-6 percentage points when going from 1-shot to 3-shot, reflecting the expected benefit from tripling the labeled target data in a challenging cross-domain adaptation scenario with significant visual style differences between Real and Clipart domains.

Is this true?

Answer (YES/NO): NO